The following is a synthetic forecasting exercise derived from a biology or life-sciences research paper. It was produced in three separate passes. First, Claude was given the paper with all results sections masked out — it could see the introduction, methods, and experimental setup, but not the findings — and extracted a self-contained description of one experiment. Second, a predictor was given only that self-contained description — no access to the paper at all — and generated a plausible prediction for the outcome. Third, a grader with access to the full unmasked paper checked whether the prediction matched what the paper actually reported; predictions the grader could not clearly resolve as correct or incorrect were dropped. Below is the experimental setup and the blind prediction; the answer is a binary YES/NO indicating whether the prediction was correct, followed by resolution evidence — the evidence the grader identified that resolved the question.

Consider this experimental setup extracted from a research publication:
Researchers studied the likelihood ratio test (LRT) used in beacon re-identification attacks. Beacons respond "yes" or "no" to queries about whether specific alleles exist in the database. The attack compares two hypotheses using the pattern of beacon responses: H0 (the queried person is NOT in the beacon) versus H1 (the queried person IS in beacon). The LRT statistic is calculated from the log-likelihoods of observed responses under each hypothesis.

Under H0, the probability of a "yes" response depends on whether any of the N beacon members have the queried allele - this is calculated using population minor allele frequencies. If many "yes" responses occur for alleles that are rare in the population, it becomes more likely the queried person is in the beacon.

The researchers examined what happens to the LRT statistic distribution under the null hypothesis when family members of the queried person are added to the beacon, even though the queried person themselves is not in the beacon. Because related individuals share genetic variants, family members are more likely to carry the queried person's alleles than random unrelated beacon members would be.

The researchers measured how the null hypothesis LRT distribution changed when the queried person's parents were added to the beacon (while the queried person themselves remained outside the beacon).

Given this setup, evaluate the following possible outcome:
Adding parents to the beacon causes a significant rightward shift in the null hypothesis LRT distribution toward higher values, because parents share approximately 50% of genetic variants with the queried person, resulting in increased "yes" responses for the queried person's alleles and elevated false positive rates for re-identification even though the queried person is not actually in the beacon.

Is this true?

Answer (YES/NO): NO